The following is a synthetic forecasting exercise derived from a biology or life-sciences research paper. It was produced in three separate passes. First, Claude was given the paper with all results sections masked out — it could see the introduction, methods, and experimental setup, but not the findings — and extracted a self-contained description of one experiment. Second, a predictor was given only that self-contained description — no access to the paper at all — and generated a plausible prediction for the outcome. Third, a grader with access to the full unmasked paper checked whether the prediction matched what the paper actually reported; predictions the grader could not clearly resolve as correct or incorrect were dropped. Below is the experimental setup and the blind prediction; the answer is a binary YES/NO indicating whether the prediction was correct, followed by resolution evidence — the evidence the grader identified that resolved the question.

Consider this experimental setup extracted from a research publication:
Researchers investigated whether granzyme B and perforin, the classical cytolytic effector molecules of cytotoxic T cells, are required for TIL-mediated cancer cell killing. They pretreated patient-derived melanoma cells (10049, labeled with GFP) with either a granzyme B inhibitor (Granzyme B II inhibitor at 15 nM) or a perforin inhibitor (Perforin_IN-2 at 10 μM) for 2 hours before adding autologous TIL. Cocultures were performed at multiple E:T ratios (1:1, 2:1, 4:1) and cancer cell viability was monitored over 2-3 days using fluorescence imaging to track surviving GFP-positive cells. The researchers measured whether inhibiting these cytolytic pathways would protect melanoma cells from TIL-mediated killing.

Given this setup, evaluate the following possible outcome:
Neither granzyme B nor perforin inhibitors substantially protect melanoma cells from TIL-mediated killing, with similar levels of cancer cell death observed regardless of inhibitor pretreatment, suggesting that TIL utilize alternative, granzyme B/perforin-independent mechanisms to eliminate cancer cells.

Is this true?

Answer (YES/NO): YES